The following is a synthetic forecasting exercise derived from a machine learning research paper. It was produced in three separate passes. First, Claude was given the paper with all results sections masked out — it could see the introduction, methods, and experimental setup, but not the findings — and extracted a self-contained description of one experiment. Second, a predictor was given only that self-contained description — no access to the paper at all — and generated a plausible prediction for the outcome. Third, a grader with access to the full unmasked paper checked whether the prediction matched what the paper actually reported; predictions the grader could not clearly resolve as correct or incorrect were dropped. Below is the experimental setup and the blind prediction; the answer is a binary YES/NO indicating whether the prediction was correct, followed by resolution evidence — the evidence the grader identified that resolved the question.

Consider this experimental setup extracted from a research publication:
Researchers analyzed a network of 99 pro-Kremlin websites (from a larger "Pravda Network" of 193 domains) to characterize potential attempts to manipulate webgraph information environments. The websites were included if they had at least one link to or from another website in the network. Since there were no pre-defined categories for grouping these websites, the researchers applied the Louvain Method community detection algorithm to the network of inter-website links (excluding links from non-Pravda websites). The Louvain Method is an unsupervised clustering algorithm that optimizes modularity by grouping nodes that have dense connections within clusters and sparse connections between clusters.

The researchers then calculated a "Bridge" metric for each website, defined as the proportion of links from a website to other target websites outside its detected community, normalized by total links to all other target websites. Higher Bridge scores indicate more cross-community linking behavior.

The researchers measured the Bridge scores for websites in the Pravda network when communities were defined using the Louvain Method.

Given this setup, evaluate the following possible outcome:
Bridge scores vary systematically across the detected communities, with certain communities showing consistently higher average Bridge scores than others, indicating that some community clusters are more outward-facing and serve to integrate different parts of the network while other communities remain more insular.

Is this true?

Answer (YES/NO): NO